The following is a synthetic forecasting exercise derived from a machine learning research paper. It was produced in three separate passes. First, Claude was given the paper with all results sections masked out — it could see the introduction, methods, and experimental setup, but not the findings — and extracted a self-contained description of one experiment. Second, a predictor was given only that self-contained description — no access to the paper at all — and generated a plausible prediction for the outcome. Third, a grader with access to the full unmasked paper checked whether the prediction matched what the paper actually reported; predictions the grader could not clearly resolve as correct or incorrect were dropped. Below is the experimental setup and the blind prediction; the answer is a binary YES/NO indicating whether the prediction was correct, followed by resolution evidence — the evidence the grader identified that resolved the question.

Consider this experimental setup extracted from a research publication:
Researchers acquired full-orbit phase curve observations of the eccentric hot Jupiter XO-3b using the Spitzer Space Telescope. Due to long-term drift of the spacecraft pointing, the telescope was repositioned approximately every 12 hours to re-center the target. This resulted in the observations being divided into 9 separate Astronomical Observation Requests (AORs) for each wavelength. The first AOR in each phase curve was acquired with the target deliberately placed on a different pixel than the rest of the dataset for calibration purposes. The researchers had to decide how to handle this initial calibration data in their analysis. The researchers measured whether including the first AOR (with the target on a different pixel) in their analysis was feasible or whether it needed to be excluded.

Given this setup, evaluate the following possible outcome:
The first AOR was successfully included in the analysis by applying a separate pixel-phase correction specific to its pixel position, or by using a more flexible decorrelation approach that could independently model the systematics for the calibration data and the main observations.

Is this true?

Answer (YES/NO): NO